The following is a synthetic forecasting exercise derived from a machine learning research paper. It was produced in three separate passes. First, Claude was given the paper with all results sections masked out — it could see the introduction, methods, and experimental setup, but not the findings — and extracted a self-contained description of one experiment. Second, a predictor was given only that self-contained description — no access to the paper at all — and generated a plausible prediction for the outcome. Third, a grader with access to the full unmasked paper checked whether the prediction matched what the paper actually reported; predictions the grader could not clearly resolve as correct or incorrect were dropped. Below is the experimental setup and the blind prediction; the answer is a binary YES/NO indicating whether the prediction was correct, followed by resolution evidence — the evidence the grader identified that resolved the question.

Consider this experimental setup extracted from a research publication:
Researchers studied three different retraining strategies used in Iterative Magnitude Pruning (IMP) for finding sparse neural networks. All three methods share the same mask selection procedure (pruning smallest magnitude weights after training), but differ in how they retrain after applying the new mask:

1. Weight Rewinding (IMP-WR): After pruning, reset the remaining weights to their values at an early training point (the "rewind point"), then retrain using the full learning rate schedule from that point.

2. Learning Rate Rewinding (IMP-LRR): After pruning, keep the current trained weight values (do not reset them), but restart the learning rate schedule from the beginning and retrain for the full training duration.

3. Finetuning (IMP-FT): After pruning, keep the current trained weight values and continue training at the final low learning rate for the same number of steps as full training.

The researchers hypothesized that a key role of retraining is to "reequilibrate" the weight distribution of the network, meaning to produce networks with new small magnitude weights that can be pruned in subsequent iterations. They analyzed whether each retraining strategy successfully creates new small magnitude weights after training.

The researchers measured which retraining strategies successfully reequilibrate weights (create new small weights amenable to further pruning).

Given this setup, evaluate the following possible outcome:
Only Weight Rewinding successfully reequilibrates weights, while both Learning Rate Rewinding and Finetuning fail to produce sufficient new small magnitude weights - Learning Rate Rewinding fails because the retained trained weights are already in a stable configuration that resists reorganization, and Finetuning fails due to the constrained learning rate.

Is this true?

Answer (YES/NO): NO